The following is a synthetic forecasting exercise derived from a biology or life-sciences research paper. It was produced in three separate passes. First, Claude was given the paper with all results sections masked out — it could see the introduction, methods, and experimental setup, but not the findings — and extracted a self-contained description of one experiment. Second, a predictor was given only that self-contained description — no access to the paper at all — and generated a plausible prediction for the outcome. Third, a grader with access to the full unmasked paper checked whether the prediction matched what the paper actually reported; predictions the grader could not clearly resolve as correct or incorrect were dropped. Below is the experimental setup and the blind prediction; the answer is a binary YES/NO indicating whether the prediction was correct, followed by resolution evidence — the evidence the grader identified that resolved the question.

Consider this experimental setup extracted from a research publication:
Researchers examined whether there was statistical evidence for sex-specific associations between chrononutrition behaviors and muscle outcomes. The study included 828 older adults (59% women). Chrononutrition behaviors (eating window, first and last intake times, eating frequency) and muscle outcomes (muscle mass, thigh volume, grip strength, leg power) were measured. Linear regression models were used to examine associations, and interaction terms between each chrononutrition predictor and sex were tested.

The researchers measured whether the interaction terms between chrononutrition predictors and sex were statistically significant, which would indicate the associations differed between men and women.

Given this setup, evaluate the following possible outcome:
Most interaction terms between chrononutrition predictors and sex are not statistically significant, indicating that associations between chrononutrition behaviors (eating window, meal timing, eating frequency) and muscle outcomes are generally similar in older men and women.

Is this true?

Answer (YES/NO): YES